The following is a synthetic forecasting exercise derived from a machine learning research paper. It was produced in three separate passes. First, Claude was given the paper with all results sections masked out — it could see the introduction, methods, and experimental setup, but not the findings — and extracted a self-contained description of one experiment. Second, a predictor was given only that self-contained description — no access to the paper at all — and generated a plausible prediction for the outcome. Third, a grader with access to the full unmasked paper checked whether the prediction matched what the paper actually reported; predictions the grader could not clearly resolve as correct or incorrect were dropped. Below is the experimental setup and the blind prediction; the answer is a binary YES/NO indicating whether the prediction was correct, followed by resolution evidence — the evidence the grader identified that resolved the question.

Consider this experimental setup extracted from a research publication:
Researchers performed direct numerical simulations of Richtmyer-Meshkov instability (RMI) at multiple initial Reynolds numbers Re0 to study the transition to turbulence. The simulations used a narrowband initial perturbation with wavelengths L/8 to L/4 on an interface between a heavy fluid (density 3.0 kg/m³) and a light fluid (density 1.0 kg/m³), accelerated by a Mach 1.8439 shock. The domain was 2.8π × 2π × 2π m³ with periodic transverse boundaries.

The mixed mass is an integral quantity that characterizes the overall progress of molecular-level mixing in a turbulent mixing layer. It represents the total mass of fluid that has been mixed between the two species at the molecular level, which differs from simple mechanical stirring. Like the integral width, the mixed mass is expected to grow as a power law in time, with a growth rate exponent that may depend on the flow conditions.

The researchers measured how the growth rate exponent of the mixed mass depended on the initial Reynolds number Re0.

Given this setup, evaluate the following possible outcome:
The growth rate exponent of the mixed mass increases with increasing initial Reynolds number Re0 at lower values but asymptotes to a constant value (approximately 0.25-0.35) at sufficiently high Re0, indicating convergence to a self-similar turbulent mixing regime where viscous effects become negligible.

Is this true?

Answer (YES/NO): NO